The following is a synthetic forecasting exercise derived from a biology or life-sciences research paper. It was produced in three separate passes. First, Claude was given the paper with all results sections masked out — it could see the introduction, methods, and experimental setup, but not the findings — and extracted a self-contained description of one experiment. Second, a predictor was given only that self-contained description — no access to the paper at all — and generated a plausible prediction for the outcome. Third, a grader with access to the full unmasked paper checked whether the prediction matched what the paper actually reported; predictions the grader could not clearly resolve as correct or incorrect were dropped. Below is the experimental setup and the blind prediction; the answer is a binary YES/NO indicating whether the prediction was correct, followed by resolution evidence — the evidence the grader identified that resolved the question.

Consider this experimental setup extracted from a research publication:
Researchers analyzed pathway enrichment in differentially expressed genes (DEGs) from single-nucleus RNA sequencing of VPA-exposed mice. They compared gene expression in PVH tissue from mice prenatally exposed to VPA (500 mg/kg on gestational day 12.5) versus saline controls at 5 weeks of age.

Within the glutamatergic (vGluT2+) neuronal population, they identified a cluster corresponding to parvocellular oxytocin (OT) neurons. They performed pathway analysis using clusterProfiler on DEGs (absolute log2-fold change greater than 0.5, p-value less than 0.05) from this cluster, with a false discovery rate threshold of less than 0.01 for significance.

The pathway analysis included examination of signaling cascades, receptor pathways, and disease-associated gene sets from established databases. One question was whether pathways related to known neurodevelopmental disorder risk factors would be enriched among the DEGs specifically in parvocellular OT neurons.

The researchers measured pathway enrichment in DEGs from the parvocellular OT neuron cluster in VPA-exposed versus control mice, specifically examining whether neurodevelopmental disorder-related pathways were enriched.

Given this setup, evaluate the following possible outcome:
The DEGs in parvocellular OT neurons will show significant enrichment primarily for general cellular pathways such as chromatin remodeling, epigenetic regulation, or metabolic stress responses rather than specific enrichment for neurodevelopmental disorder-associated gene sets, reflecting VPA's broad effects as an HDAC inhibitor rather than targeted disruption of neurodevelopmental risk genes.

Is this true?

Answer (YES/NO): NO